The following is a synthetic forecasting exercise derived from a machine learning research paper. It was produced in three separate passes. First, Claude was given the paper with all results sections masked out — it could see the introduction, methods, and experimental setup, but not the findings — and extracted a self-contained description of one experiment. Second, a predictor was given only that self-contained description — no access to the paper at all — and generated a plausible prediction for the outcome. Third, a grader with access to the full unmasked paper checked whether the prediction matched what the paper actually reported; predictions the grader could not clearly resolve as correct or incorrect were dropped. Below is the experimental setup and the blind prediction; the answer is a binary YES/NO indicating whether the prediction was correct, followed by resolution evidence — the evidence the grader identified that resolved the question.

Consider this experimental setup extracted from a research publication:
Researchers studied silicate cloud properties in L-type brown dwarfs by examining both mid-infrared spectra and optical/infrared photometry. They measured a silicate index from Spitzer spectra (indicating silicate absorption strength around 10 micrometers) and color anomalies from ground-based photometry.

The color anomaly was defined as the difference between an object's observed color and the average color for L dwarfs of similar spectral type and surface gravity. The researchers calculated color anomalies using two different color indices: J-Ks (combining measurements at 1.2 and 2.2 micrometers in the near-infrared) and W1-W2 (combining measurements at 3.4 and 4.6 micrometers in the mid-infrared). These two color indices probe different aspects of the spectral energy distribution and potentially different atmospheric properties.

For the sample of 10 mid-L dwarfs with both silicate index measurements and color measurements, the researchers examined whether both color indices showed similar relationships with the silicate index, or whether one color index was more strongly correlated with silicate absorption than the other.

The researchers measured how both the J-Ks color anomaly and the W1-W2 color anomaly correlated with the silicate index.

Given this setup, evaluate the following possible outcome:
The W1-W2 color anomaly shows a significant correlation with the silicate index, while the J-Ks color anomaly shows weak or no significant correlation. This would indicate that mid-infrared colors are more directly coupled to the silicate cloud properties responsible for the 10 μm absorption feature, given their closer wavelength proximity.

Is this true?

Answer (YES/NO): NO